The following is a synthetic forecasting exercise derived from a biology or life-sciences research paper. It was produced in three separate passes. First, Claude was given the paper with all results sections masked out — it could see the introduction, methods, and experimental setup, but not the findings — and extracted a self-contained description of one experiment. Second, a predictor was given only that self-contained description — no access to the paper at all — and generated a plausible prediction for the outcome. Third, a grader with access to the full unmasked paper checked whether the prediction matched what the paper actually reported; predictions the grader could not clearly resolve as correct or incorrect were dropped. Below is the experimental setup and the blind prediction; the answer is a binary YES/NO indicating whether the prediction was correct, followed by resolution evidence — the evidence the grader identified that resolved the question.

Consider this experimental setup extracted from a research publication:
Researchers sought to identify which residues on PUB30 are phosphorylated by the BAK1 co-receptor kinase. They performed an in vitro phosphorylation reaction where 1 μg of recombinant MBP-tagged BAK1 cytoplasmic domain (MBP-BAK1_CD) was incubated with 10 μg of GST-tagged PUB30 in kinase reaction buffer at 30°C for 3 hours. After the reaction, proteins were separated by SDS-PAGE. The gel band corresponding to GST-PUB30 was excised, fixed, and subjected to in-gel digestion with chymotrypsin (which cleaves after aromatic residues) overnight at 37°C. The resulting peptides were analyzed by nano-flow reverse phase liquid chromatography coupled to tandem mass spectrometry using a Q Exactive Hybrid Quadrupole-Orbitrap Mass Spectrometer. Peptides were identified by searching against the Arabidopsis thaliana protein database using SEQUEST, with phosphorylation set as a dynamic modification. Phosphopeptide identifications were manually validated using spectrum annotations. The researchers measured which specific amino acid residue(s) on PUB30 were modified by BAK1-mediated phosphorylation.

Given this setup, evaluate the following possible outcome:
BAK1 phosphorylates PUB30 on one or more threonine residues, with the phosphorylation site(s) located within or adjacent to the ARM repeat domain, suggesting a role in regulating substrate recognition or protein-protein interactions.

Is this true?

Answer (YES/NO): YES